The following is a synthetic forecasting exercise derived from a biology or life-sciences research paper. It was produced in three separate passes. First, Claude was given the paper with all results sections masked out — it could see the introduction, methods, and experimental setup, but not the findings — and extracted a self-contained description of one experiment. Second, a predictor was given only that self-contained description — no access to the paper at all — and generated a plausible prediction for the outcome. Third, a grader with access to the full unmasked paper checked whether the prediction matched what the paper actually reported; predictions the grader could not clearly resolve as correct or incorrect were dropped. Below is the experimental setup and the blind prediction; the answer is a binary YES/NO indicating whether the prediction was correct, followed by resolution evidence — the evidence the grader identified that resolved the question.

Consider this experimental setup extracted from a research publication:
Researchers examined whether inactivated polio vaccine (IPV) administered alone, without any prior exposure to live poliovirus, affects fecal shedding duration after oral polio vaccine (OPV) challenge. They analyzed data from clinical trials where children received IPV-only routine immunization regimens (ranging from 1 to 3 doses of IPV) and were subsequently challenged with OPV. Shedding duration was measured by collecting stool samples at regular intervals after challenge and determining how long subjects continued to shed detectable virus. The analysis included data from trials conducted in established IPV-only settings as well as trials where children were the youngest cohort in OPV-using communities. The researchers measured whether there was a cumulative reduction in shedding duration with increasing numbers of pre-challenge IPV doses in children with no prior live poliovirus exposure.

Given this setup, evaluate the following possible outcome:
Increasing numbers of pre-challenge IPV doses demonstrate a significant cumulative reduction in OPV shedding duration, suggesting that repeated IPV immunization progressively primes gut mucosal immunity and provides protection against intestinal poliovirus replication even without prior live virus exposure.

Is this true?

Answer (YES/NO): NO